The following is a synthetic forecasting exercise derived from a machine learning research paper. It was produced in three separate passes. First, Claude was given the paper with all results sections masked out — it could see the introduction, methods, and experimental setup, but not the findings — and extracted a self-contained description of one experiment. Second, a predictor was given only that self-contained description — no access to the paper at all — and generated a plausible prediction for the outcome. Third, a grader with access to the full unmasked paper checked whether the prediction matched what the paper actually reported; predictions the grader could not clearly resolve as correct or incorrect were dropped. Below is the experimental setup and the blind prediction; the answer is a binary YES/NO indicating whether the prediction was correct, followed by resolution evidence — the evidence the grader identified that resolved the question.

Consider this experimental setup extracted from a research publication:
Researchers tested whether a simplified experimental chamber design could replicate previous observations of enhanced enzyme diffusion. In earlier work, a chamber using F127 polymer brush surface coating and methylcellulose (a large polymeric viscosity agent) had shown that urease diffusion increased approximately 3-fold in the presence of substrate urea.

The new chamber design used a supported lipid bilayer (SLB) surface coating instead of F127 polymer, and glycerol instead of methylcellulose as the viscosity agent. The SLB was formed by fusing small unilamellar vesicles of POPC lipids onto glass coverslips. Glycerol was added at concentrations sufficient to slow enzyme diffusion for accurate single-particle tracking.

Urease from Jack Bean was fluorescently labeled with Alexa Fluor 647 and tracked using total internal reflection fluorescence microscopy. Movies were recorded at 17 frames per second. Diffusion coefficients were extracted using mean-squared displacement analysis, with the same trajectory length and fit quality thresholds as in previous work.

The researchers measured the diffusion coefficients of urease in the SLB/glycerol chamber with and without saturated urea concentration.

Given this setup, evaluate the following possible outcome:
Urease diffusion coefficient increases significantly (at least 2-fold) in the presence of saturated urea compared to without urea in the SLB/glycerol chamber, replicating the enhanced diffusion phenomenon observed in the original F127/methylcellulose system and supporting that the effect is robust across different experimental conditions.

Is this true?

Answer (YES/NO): NO